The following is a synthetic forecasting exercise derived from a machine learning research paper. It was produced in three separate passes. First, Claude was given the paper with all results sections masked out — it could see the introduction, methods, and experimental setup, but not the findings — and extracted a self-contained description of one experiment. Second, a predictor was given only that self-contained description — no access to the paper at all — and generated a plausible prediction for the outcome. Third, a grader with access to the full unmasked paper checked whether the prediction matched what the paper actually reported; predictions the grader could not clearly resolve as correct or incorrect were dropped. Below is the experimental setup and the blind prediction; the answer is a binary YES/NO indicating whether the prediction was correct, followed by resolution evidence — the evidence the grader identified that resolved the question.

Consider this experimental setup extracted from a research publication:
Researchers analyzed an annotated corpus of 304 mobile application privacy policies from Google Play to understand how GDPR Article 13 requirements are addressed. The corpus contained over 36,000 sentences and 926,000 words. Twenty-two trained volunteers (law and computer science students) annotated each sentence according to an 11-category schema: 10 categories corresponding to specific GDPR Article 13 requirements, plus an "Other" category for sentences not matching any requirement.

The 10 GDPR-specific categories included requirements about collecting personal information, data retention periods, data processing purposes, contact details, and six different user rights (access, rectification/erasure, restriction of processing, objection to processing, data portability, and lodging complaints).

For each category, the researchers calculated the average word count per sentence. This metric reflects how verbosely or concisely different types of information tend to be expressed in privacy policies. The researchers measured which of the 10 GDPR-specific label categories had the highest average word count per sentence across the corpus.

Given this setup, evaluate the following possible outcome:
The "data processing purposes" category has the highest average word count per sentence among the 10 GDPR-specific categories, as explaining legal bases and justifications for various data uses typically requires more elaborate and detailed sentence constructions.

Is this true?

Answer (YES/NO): NO